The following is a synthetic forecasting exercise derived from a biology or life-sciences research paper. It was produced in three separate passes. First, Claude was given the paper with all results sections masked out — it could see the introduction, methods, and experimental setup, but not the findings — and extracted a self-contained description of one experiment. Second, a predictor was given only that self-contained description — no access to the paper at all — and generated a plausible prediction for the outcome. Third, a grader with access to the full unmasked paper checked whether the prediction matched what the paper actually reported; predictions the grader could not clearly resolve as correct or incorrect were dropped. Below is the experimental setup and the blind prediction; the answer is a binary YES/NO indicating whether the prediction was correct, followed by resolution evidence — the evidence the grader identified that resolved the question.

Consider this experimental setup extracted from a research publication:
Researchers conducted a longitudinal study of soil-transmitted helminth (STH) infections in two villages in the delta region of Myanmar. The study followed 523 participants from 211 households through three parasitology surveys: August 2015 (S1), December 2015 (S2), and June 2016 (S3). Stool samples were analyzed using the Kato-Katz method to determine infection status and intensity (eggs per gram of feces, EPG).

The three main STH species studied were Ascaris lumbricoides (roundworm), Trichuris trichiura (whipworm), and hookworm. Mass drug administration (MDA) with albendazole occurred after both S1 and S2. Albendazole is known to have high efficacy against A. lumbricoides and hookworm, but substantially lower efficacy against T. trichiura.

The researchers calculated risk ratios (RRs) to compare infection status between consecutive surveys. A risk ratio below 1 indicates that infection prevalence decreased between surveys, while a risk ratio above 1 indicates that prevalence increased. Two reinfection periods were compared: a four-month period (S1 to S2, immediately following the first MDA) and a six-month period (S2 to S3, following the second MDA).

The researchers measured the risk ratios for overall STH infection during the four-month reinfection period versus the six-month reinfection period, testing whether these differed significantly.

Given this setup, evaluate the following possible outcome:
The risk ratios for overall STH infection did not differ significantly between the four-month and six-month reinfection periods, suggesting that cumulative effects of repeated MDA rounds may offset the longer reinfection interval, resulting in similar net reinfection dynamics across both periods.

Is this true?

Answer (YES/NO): NO